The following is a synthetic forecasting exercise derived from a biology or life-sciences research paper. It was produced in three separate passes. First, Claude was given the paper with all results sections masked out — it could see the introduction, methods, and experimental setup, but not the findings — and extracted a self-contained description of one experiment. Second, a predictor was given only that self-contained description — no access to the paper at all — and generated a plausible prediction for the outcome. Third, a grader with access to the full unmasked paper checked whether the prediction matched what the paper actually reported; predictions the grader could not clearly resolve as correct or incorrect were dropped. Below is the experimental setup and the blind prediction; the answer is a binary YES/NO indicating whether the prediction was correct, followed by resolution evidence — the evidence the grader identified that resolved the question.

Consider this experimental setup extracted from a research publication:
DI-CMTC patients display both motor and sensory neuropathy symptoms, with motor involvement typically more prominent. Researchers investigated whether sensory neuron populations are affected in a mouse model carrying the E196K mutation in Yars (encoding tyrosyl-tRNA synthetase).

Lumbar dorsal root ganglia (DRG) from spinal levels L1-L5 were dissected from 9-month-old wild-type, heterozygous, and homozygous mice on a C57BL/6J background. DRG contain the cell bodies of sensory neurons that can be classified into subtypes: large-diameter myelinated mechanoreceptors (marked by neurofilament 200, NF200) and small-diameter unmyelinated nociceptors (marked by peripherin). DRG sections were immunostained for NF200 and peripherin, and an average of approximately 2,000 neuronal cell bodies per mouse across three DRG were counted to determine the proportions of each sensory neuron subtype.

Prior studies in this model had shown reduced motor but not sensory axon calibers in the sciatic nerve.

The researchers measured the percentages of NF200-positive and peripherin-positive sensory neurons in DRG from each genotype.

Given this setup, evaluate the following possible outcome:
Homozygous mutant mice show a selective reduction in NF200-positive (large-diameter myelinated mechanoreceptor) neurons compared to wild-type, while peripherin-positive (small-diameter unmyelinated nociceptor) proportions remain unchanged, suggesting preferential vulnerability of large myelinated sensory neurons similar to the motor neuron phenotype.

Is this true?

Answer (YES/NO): NO